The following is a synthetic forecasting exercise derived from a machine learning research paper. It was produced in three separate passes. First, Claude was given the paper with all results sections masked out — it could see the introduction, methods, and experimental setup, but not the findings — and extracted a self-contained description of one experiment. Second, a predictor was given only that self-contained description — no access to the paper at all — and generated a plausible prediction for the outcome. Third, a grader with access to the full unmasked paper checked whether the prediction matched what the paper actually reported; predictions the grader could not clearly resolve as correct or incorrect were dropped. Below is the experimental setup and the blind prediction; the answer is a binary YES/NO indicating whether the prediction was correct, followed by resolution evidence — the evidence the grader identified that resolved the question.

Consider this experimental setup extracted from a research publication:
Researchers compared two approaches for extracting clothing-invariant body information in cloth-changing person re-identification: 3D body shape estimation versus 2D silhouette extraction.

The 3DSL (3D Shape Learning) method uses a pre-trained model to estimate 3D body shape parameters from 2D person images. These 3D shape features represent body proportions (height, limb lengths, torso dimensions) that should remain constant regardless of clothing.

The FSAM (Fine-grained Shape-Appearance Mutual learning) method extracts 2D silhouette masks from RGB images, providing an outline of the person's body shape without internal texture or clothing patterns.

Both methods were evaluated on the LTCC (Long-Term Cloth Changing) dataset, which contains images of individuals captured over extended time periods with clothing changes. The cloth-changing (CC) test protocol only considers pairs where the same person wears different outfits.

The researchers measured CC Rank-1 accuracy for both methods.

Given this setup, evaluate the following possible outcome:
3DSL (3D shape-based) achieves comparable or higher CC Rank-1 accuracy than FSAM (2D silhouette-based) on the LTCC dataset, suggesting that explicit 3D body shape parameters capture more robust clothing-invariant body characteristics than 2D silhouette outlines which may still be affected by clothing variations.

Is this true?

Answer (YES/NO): NO